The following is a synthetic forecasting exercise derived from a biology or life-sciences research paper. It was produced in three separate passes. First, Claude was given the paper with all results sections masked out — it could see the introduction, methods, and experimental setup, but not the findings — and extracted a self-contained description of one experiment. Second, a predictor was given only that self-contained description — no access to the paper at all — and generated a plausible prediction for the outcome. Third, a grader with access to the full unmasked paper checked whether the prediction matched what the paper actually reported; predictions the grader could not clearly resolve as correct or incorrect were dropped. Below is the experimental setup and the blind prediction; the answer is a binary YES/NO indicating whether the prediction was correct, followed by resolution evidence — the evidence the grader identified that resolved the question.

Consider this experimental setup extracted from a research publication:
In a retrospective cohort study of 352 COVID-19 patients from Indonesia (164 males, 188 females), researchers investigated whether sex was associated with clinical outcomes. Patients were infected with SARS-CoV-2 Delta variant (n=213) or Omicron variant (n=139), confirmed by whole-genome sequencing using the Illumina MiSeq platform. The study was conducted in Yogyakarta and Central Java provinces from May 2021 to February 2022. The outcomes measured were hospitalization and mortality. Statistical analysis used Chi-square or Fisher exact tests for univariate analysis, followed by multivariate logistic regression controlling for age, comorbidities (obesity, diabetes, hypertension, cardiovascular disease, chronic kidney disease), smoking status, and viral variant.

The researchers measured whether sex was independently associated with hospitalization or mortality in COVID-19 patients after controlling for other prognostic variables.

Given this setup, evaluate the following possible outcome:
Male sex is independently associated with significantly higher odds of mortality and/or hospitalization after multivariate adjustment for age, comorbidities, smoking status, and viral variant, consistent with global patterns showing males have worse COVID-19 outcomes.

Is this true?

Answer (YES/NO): NO